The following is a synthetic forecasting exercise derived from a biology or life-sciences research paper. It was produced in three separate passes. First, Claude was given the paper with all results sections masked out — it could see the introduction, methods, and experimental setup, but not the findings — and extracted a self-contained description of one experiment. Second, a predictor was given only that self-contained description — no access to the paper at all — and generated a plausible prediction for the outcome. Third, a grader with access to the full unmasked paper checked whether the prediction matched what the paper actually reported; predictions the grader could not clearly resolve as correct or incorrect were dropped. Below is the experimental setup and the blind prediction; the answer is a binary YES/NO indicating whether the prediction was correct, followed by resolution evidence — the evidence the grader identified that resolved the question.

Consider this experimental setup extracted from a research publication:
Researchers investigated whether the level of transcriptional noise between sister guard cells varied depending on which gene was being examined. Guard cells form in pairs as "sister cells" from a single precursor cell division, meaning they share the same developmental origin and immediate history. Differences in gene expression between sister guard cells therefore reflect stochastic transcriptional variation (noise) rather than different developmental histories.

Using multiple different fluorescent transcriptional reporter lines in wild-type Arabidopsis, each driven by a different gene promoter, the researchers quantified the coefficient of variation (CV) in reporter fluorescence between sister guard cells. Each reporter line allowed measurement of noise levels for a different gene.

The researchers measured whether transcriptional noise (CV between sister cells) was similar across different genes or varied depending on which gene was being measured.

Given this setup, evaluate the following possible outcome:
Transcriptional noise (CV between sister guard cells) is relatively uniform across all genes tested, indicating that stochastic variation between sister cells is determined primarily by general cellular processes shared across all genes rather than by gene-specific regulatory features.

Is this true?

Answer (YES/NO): NO